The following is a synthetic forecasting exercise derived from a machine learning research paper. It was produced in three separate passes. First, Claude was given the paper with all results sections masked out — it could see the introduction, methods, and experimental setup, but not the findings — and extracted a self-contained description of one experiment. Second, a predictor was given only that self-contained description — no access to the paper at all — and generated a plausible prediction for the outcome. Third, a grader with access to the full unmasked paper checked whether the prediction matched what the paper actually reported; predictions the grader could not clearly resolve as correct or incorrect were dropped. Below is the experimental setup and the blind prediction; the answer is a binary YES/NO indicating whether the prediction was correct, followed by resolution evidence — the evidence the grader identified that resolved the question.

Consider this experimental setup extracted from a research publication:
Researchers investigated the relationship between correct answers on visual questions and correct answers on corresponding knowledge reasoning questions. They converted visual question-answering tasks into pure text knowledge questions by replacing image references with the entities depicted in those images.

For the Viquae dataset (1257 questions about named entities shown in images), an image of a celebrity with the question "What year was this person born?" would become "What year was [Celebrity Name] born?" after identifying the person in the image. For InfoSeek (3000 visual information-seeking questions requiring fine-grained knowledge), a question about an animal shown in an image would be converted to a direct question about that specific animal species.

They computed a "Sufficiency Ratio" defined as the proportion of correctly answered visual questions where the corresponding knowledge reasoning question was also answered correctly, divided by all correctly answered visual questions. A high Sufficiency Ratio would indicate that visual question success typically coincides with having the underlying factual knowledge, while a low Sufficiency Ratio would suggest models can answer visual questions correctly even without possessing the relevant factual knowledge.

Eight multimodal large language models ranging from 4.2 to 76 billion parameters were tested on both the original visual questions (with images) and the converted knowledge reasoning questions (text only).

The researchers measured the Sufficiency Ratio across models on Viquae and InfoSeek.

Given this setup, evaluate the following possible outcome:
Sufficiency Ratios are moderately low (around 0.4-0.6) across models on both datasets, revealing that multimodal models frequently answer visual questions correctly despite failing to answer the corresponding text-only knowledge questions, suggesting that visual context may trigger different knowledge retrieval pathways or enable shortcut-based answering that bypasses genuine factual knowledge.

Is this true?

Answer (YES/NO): NO